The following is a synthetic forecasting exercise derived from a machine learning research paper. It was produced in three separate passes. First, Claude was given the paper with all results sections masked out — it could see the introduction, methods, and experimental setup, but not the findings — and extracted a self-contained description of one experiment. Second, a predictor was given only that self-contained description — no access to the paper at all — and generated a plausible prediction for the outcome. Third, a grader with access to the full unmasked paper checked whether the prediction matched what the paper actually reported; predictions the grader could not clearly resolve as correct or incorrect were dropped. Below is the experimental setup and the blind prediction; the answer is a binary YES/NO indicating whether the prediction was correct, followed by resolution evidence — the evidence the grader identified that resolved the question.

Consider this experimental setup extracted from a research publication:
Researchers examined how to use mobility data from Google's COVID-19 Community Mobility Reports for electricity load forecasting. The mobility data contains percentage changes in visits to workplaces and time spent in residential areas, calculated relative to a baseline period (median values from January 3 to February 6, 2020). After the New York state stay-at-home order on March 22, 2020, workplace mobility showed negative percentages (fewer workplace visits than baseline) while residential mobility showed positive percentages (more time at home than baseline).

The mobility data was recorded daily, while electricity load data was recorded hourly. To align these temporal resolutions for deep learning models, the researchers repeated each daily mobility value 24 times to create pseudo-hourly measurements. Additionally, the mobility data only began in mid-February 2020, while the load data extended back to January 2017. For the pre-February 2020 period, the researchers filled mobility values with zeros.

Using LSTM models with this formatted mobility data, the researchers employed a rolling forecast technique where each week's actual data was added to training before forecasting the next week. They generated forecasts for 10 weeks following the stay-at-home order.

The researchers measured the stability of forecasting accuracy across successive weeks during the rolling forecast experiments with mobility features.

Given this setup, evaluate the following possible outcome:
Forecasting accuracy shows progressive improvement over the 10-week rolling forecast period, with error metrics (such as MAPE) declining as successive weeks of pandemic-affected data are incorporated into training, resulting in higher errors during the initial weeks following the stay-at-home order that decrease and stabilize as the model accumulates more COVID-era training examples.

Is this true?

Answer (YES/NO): NO